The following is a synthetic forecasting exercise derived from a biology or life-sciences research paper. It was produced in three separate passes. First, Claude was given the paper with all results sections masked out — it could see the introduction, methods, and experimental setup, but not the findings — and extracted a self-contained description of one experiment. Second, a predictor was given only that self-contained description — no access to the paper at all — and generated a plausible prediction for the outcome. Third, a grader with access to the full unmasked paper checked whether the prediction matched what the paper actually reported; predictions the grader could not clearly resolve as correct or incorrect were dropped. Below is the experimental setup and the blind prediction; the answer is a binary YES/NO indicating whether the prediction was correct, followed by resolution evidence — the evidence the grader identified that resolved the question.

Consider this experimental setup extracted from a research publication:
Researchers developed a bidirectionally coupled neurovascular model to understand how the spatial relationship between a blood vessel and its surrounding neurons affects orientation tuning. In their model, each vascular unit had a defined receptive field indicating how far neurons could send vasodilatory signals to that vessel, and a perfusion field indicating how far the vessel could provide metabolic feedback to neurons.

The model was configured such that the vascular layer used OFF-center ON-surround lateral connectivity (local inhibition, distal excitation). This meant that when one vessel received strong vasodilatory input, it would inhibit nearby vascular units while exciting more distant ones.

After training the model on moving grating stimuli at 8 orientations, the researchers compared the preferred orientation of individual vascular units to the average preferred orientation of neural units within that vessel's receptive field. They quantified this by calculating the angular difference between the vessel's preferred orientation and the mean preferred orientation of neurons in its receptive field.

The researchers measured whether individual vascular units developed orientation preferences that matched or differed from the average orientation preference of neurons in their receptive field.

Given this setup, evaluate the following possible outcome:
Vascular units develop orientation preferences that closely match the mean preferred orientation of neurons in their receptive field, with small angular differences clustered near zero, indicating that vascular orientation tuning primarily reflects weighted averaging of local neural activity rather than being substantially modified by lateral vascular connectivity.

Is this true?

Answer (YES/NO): NO